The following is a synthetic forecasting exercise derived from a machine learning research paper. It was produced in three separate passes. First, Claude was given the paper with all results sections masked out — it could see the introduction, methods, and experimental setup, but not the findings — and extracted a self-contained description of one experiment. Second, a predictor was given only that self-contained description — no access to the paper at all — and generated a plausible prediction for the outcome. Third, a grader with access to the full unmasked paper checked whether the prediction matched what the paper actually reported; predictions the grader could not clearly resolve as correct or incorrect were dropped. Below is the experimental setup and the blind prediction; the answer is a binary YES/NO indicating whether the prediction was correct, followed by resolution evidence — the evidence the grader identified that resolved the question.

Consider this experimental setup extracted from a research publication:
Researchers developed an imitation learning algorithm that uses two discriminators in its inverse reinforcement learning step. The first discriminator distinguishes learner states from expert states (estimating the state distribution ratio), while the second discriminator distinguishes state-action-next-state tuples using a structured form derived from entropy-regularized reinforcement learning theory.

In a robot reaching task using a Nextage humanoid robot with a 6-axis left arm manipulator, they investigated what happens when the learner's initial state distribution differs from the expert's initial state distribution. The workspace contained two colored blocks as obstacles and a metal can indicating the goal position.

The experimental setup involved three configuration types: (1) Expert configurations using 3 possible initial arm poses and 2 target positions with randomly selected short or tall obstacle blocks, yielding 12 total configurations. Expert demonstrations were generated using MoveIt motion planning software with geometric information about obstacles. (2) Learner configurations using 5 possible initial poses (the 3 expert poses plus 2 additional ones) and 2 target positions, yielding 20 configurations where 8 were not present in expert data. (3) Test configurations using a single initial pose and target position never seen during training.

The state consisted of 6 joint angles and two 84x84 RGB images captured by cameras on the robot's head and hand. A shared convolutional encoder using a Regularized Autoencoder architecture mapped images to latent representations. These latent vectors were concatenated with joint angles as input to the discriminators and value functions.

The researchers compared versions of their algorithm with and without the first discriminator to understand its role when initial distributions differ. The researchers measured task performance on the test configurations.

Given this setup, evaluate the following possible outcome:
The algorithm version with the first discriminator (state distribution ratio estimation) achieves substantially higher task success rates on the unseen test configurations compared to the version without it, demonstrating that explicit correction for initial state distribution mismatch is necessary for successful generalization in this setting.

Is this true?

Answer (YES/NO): NO